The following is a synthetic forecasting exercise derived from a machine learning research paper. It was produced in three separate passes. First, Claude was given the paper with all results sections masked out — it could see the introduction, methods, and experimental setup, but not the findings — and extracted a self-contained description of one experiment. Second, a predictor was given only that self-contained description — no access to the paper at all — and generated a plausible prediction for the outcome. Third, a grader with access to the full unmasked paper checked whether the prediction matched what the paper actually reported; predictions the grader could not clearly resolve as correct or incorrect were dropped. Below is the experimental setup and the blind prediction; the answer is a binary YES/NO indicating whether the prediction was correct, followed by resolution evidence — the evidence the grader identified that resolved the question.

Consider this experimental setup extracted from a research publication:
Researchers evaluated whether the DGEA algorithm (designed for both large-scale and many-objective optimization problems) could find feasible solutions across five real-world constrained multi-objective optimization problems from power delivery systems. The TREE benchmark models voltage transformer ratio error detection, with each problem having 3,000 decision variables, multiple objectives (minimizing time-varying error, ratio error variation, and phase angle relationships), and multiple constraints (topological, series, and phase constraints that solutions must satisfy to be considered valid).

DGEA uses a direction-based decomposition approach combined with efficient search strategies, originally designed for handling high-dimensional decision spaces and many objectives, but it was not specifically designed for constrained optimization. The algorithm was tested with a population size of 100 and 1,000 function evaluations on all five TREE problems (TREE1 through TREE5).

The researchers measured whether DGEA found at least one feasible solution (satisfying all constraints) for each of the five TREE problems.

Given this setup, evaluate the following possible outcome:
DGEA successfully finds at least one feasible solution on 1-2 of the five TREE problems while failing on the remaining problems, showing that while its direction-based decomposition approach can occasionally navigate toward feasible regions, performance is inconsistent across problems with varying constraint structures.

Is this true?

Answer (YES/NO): NO